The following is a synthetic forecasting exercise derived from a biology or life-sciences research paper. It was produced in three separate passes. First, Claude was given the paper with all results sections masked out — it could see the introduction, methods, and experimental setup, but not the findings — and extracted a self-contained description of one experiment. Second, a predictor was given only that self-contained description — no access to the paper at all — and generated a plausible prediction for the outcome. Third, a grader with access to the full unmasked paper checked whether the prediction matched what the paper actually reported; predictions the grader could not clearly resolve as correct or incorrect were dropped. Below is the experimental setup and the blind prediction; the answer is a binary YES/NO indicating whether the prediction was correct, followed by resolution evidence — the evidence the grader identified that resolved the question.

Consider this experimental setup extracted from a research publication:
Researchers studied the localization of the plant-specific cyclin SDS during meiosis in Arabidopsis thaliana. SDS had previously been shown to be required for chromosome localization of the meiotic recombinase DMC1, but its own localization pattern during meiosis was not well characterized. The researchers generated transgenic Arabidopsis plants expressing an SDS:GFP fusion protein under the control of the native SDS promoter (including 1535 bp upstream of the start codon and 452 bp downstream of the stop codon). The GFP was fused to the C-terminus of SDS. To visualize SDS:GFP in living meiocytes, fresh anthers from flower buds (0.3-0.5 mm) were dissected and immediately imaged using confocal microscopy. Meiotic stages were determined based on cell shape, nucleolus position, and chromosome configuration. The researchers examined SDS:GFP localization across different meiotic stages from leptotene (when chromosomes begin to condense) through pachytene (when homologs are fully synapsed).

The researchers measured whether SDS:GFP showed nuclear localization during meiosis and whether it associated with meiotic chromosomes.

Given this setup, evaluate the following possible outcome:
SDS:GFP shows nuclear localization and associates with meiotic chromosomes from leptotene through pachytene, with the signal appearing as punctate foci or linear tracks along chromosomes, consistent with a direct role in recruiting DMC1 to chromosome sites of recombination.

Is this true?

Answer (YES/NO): NO